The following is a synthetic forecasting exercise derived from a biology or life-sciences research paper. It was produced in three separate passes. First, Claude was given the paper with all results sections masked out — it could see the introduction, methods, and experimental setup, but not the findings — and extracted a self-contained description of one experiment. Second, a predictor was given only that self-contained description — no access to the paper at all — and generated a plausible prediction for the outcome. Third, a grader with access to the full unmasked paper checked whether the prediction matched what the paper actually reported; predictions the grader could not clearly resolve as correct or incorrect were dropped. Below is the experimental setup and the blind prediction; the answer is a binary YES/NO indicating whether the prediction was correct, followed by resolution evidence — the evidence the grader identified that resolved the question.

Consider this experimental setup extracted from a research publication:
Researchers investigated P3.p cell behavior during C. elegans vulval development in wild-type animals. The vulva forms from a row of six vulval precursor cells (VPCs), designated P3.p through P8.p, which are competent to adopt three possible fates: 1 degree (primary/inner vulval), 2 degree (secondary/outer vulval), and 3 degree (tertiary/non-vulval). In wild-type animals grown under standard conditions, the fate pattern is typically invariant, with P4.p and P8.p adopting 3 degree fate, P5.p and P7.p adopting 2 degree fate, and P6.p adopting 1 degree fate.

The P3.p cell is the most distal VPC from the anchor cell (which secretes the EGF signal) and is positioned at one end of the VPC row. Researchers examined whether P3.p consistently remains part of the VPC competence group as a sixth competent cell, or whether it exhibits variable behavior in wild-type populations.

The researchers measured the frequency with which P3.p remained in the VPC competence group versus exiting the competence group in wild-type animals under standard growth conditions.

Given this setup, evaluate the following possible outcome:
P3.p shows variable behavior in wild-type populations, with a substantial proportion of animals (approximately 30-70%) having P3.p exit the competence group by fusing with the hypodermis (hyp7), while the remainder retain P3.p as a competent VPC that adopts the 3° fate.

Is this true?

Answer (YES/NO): YES